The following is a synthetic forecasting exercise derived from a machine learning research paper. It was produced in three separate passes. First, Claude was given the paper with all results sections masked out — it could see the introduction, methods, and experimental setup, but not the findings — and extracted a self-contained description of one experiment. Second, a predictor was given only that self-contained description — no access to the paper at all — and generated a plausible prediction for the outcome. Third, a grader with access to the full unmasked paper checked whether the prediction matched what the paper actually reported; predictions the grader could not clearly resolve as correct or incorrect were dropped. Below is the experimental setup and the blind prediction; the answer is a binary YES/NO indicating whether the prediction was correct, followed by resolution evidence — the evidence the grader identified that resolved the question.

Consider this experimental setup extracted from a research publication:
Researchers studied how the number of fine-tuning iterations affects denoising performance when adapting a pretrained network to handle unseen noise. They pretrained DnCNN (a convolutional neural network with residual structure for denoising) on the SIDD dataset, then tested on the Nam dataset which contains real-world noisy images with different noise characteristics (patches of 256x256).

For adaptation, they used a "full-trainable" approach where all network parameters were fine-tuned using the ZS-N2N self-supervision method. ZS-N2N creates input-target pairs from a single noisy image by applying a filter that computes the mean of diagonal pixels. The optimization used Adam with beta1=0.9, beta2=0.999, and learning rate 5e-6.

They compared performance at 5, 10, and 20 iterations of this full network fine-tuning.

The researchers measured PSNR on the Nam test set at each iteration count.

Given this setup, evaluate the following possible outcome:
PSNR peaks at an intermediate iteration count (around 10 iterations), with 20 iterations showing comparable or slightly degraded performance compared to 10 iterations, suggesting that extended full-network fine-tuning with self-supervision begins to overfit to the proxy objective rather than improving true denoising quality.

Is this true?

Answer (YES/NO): NO